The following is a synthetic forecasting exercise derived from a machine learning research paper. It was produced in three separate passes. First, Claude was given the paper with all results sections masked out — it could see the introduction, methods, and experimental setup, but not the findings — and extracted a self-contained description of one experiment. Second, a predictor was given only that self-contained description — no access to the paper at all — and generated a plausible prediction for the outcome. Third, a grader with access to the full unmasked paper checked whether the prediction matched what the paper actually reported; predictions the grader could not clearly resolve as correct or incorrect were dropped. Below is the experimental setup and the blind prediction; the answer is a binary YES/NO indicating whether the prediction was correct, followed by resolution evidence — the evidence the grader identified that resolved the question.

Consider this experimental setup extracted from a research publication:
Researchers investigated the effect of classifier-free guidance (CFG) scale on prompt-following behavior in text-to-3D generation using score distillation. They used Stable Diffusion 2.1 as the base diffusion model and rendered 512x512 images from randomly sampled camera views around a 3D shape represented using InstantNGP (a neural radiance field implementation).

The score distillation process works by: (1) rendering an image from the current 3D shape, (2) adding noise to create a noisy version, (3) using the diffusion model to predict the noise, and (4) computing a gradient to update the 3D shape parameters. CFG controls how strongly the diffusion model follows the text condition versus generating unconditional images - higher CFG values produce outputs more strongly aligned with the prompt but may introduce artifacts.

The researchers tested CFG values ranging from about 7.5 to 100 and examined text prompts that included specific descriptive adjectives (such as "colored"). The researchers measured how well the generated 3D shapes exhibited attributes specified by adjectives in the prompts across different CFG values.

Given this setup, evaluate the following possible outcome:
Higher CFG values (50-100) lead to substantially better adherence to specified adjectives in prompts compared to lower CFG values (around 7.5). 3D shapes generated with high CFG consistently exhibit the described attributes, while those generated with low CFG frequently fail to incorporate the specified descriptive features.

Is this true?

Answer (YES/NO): YES